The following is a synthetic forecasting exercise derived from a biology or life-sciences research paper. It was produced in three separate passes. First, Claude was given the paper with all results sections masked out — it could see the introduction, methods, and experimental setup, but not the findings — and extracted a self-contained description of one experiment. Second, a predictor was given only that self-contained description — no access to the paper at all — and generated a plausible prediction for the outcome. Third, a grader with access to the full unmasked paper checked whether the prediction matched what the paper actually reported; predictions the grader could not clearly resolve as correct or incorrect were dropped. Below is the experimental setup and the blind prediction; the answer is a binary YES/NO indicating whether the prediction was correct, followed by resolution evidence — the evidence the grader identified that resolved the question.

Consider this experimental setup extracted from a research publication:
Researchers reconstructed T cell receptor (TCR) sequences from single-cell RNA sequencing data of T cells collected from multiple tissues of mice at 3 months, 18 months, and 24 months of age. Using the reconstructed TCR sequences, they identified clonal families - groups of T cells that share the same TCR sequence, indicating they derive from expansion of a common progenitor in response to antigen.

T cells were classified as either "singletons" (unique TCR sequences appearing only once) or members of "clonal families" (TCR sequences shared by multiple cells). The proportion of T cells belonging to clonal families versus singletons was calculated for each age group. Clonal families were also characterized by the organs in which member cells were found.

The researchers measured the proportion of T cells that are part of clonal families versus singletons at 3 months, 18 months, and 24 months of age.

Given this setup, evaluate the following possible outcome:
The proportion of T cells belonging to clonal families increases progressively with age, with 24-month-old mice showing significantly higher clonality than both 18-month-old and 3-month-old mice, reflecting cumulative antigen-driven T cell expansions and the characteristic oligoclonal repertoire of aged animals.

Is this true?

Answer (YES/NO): NO